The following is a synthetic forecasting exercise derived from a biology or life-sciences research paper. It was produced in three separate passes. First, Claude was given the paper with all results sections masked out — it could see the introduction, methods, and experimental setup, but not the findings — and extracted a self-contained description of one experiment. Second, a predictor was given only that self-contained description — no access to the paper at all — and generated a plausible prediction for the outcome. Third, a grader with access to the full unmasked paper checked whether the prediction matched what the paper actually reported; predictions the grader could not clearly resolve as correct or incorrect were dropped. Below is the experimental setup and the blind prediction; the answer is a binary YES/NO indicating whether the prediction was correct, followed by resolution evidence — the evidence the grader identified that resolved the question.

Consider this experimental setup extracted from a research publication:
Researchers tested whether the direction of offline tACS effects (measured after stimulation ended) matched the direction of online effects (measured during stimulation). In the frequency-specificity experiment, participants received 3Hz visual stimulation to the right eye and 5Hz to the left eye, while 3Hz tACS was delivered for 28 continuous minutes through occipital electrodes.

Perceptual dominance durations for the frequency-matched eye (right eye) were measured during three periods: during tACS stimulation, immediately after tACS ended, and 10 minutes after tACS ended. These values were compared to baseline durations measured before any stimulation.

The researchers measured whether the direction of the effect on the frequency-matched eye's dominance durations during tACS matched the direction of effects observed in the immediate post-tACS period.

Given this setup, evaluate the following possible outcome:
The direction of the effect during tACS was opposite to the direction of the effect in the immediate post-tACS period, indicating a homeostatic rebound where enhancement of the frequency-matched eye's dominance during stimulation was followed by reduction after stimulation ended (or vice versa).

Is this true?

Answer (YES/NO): NO